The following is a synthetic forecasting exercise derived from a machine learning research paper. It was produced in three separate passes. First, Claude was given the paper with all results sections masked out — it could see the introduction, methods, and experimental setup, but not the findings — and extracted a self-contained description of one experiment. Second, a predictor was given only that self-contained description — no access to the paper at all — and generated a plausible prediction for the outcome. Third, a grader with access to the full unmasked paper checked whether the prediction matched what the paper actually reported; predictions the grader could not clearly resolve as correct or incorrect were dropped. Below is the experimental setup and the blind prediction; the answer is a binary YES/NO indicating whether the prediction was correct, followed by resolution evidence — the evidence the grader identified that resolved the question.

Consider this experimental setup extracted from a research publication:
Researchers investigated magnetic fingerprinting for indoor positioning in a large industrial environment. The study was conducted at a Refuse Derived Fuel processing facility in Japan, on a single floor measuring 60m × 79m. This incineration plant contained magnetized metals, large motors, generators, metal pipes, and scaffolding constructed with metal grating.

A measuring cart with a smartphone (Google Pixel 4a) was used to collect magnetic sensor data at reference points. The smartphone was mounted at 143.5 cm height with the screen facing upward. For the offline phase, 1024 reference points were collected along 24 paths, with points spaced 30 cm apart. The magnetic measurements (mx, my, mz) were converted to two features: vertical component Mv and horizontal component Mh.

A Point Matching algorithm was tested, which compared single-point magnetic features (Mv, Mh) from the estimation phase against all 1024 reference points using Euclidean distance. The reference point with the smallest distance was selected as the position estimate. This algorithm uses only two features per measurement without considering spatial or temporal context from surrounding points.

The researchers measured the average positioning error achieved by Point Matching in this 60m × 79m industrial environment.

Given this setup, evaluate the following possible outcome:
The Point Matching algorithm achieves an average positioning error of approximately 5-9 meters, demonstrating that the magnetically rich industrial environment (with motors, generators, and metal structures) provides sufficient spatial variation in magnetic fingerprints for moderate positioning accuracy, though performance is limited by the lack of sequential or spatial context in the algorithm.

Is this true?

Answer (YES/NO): YES